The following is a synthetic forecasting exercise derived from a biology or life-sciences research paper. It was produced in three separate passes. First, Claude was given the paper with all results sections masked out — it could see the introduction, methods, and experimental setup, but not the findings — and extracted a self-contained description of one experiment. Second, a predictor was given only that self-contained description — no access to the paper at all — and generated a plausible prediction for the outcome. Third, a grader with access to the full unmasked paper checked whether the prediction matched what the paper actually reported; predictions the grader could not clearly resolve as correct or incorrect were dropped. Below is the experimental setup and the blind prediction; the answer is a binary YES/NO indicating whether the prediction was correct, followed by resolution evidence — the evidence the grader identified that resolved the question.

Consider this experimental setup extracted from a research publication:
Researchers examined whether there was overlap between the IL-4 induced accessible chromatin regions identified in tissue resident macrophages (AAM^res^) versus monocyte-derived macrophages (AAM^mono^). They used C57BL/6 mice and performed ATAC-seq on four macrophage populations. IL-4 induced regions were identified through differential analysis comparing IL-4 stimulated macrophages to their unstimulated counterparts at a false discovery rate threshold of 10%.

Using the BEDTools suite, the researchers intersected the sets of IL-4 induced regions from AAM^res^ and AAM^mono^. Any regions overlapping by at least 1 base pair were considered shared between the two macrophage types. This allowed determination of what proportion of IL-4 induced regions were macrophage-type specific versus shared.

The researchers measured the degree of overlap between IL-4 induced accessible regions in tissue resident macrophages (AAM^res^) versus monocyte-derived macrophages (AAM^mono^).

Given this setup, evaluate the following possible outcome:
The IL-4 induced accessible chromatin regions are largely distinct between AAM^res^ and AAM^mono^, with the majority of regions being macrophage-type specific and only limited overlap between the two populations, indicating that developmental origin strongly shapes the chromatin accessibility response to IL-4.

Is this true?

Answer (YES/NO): YES